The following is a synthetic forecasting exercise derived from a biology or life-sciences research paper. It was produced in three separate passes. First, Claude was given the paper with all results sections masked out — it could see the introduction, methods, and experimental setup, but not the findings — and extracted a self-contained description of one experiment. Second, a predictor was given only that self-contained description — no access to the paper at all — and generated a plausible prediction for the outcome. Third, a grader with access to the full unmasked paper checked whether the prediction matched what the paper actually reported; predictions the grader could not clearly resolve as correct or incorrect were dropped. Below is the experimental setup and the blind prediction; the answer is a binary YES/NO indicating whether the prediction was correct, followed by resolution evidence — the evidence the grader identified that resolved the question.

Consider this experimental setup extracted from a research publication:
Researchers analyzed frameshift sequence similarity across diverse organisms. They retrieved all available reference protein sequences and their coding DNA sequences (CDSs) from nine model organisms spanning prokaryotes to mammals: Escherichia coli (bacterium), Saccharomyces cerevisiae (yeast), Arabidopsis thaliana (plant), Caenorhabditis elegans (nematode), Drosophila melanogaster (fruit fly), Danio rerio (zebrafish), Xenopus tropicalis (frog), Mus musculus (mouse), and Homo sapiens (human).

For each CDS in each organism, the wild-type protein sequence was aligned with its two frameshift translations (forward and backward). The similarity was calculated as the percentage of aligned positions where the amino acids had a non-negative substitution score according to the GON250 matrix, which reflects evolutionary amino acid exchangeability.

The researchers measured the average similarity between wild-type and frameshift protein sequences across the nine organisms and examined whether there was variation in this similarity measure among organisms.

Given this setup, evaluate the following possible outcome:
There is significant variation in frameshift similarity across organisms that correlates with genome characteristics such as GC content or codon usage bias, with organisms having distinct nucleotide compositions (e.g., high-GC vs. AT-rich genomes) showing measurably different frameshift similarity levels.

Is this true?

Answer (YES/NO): NO